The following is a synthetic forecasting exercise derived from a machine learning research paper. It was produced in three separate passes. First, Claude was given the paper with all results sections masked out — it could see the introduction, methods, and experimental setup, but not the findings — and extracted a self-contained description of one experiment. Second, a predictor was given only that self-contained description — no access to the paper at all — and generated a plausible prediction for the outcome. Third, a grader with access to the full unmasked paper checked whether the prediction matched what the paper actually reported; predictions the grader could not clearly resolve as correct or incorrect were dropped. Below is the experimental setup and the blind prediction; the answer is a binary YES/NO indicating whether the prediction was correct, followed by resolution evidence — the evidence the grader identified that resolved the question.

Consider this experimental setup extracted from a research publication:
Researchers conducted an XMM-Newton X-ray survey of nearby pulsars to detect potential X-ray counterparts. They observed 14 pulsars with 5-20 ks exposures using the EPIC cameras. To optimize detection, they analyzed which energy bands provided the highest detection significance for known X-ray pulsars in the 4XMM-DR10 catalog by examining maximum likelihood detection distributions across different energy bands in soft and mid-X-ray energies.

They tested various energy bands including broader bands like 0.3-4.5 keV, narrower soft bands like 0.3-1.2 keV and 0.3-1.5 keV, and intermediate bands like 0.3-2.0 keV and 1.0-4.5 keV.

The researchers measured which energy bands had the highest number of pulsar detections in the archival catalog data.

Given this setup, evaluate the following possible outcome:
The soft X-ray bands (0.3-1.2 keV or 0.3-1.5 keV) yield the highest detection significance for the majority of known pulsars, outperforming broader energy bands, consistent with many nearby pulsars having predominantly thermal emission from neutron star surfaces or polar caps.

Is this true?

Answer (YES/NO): NO